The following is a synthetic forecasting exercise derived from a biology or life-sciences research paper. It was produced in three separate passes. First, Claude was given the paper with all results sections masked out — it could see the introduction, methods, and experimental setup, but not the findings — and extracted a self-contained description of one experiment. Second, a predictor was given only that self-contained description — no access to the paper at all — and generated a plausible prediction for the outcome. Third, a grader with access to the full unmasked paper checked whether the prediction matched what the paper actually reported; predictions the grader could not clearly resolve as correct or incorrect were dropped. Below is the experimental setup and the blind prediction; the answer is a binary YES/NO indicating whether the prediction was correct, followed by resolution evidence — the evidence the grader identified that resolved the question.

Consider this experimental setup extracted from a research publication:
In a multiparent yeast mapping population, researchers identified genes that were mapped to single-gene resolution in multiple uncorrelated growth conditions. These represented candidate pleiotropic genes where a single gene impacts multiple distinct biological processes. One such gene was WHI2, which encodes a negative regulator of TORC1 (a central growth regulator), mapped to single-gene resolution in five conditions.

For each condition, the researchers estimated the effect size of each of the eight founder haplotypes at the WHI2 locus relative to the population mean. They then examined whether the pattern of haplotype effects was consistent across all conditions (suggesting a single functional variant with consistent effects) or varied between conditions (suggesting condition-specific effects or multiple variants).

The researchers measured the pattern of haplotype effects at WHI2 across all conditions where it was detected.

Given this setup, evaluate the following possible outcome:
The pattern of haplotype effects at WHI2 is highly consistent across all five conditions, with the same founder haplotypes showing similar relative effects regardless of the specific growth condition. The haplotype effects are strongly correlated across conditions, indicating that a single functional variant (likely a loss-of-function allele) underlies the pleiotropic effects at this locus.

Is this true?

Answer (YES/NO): NO